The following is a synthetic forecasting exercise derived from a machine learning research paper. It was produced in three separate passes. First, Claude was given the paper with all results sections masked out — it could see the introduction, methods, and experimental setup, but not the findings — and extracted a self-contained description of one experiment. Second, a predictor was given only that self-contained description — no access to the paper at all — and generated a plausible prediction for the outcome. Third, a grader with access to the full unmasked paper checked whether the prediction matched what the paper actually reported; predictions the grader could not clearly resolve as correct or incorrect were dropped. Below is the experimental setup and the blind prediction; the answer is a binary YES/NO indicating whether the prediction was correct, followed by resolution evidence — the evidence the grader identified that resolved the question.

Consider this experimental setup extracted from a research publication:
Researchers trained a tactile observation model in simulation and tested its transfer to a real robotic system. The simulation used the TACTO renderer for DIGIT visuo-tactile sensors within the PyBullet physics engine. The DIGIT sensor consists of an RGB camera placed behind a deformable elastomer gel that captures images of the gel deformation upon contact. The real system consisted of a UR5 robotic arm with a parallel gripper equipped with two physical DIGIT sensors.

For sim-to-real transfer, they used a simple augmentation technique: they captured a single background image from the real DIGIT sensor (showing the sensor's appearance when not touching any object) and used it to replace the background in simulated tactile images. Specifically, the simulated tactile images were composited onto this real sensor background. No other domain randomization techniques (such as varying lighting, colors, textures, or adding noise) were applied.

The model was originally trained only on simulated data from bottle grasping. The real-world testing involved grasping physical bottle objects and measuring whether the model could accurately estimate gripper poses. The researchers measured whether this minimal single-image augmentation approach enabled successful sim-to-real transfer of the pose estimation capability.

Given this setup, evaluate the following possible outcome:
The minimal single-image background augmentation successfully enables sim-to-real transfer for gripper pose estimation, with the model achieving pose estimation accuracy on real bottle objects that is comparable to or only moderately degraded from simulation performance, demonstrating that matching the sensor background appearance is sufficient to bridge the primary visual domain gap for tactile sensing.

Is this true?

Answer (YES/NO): NO